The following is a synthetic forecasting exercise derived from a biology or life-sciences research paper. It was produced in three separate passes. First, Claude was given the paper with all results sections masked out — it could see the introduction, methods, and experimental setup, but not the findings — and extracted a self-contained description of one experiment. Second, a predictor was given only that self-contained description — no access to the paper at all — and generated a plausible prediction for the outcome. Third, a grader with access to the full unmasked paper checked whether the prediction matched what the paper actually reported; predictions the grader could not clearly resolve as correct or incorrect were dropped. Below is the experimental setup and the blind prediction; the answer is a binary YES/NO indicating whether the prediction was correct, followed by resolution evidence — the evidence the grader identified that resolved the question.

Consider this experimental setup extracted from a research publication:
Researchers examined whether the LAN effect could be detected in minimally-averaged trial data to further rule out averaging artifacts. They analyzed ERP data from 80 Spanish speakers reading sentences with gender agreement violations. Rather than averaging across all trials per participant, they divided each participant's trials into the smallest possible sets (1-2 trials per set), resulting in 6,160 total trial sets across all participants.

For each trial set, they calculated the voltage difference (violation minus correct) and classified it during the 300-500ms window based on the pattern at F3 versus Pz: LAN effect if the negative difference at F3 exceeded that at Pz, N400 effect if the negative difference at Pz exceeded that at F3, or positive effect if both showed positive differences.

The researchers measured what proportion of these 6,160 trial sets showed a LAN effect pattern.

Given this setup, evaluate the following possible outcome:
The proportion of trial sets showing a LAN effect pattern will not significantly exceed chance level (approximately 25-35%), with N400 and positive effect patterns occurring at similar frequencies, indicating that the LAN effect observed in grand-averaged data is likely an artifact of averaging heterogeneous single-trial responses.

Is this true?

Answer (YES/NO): NO